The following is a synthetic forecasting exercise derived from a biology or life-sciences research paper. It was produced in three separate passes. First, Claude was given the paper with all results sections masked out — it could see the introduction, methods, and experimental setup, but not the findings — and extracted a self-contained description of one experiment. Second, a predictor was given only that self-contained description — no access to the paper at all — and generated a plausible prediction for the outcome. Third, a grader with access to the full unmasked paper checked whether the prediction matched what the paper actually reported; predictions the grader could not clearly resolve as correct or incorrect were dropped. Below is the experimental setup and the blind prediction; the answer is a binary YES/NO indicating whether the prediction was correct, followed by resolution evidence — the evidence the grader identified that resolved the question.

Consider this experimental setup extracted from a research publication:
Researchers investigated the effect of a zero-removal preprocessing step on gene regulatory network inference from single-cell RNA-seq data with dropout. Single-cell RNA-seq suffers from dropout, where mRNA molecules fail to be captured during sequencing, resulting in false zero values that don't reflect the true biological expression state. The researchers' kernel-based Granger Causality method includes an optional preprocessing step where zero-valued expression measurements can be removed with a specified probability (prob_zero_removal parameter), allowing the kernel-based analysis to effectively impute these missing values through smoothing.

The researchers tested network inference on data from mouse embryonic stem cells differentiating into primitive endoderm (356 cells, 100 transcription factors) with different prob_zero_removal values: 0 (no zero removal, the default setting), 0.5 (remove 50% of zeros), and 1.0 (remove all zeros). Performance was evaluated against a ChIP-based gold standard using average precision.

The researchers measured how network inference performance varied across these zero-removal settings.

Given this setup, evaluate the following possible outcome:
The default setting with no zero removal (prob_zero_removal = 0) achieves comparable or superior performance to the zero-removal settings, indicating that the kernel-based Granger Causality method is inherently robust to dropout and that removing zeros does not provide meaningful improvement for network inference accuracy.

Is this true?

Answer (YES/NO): NO